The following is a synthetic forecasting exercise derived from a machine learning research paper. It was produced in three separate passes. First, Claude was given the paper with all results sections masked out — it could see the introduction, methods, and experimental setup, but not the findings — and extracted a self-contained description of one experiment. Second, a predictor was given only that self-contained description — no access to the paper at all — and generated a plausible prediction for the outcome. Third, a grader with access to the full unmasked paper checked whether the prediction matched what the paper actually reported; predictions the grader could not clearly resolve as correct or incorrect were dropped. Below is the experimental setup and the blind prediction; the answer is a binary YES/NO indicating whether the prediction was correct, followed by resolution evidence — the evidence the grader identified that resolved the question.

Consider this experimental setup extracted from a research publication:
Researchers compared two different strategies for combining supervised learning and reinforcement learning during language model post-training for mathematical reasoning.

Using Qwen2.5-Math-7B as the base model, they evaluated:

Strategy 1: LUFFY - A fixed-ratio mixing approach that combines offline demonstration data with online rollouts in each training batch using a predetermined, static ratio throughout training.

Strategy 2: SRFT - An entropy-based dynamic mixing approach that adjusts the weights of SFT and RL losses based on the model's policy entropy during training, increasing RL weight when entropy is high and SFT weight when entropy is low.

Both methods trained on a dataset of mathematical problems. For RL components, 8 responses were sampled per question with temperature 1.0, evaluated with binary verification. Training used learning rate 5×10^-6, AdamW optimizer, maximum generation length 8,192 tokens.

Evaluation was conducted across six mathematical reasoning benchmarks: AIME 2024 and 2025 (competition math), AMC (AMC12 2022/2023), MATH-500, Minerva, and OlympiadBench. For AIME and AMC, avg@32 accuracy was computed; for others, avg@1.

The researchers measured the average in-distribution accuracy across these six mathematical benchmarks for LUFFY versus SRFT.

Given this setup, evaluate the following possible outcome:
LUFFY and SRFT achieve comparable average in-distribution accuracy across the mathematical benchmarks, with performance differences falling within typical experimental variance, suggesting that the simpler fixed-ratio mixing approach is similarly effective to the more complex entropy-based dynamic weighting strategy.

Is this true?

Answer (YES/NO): NO